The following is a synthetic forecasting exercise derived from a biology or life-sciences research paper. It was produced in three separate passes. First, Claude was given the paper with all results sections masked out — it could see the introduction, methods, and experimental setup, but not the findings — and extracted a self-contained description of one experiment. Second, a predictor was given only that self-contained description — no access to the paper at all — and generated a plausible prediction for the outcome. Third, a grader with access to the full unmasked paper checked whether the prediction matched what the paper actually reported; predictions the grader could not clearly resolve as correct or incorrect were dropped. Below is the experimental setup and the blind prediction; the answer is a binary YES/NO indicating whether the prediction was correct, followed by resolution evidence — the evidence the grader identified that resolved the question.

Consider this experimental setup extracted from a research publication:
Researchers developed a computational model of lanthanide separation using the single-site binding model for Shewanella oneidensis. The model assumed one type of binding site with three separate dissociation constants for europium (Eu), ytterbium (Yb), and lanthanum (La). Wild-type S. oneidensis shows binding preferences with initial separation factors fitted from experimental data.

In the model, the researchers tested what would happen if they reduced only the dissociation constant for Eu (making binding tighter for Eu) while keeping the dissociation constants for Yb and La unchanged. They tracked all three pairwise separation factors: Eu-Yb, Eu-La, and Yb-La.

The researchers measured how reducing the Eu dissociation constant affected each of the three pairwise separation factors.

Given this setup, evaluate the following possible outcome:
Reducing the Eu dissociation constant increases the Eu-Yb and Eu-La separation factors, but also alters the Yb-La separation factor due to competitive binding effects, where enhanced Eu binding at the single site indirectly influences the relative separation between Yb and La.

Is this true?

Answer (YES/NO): NO